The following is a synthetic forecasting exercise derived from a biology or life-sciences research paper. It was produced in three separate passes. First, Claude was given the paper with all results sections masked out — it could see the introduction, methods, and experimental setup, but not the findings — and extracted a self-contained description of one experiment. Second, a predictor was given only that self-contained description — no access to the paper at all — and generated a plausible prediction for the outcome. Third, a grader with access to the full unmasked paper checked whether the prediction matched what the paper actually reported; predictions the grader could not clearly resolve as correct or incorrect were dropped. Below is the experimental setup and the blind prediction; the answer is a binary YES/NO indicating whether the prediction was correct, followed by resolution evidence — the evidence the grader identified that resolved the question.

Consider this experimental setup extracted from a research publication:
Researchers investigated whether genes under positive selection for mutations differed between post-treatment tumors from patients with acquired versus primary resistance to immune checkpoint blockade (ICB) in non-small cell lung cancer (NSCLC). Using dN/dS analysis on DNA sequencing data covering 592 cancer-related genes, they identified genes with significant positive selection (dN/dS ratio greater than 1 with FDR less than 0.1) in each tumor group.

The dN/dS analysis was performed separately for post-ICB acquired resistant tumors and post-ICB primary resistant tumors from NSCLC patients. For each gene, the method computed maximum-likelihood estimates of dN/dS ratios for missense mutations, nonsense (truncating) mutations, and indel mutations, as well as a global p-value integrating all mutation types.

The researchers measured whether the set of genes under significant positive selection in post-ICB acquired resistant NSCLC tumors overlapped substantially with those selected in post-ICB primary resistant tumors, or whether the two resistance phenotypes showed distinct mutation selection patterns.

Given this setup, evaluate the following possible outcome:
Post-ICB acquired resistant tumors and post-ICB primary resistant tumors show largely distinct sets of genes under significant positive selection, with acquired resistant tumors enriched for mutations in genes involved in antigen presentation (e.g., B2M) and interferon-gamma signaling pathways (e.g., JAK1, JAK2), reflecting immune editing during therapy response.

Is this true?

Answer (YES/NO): NO